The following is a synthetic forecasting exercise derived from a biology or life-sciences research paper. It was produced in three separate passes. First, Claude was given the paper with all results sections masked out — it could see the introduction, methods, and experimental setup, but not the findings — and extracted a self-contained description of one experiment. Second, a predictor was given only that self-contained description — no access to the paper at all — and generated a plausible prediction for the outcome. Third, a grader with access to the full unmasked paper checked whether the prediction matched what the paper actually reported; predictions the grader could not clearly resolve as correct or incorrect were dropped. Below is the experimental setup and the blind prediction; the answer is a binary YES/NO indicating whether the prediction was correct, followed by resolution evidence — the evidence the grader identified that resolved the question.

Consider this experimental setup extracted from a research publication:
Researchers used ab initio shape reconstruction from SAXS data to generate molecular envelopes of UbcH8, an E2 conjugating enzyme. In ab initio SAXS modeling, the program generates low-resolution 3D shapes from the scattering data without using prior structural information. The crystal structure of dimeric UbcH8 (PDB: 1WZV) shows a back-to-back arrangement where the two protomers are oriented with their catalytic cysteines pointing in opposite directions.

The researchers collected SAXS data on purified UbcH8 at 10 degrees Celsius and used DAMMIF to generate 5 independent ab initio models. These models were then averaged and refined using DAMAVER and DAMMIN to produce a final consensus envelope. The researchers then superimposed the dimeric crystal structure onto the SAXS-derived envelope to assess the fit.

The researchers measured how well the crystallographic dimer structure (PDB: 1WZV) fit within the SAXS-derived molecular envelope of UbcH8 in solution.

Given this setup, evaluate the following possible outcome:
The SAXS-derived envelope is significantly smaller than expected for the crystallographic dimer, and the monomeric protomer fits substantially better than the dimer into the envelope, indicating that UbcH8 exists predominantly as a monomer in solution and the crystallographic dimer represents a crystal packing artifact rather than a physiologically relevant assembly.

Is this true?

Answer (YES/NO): NO